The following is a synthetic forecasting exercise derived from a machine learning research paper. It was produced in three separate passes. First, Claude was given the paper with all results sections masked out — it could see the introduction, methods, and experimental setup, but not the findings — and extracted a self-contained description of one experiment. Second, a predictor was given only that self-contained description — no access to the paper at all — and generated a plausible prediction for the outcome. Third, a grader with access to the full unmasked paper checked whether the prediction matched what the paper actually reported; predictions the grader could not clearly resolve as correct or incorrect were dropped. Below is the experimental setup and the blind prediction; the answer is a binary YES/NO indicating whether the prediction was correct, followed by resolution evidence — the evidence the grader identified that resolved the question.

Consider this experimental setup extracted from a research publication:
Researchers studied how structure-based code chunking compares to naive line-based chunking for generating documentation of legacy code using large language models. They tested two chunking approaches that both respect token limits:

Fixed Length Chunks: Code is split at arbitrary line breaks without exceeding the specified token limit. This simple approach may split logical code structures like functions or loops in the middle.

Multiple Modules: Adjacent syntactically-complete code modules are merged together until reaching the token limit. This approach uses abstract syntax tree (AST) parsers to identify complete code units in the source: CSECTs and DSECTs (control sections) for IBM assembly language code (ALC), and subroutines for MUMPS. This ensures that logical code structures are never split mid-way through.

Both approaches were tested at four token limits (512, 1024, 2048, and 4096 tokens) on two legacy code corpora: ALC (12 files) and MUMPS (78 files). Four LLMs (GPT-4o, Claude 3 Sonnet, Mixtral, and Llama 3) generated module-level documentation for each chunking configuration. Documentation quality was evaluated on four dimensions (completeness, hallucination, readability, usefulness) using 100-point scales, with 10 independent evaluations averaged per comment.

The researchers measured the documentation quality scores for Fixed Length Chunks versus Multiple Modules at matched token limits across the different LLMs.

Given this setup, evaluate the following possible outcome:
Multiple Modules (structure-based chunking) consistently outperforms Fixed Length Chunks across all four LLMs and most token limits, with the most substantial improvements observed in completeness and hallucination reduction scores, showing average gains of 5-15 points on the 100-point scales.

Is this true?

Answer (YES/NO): NO